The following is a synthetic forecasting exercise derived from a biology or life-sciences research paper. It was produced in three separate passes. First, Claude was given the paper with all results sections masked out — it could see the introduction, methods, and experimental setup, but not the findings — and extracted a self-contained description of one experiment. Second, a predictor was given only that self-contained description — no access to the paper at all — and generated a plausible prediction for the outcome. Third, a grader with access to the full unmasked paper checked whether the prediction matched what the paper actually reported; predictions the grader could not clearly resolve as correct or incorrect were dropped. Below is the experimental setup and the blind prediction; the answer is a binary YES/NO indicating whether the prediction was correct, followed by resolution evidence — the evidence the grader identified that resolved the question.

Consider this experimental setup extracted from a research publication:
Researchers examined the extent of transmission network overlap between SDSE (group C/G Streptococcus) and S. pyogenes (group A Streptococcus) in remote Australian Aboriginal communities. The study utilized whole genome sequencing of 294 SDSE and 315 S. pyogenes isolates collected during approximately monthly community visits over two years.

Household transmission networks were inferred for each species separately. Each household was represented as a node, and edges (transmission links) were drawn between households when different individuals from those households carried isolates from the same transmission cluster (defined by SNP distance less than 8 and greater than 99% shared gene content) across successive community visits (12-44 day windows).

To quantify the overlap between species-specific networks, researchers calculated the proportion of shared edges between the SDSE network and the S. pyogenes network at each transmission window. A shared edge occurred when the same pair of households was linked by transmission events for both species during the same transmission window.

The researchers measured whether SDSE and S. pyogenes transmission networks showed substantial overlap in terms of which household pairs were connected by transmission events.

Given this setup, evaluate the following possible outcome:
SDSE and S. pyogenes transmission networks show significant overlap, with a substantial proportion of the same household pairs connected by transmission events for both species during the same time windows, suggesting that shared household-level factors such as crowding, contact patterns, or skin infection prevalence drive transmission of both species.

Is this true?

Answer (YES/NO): NO